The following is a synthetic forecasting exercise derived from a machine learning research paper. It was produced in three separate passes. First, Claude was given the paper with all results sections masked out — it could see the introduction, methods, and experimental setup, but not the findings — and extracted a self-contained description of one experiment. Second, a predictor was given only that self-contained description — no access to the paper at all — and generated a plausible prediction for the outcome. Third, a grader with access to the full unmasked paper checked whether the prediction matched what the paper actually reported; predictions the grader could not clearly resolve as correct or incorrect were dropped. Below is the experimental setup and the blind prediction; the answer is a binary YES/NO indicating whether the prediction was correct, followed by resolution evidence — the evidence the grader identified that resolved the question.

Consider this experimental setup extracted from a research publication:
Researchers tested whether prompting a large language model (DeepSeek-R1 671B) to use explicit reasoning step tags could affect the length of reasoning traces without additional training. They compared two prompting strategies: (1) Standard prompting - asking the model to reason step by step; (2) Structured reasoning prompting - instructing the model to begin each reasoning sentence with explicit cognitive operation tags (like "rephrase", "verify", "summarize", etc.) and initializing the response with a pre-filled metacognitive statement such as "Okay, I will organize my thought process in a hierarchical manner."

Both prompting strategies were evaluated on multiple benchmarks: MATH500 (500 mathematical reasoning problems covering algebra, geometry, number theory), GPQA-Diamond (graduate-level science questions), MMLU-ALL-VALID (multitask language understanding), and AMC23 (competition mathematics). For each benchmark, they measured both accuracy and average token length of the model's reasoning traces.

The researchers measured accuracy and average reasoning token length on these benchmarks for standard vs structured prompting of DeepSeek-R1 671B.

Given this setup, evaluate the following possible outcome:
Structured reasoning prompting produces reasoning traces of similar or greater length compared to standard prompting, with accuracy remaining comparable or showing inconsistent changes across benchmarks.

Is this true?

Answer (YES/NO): NO